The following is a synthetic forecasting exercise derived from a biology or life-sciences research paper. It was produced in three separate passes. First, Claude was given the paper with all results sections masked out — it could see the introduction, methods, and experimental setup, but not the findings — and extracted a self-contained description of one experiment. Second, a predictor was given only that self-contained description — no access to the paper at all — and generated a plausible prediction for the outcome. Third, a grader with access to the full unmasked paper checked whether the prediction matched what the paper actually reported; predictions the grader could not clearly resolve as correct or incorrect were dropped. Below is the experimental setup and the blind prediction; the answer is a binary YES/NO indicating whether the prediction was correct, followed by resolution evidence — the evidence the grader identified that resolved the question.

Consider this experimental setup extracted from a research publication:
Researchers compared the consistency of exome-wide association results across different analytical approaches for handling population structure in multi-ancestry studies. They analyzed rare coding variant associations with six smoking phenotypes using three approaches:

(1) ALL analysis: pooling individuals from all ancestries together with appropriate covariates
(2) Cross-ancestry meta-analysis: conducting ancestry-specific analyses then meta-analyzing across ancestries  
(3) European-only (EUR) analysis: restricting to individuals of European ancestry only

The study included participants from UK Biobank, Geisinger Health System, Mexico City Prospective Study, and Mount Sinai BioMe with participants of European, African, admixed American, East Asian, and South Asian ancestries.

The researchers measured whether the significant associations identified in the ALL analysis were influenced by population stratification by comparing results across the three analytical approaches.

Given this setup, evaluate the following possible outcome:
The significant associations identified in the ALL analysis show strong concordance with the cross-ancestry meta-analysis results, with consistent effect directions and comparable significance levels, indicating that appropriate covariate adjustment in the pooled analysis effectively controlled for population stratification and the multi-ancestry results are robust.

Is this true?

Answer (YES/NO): YES